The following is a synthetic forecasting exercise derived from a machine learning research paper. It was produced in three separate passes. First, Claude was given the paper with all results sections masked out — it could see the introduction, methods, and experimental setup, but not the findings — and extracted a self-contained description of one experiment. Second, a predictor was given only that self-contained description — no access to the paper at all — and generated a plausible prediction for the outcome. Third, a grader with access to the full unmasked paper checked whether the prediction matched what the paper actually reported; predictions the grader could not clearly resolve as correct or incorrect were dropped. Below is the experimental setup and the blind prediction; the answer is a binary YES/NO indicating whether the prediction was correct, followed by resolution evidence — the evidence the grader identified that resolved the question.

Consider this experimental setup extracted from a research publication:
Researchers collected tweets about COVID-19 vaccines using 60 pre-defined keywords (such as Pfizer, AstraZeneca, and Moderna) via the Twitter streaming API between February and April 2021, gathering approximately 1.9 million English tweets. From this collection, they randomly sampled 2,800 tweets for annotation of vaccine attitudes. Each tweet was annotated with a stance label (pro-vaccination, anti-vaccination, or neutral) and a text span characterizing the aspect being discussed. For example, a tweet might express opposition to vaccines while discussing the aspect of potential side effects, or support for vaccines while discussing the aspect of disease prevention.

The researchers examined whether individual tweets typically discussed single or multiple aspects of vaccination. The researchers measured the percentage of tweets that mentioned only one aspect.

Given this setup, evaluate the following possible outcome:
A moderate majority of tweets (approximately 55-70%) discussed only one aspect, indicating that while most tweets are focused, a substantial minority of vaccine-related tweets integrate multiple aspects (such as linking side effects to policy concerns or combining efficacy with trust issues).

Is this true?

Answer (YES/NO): NO